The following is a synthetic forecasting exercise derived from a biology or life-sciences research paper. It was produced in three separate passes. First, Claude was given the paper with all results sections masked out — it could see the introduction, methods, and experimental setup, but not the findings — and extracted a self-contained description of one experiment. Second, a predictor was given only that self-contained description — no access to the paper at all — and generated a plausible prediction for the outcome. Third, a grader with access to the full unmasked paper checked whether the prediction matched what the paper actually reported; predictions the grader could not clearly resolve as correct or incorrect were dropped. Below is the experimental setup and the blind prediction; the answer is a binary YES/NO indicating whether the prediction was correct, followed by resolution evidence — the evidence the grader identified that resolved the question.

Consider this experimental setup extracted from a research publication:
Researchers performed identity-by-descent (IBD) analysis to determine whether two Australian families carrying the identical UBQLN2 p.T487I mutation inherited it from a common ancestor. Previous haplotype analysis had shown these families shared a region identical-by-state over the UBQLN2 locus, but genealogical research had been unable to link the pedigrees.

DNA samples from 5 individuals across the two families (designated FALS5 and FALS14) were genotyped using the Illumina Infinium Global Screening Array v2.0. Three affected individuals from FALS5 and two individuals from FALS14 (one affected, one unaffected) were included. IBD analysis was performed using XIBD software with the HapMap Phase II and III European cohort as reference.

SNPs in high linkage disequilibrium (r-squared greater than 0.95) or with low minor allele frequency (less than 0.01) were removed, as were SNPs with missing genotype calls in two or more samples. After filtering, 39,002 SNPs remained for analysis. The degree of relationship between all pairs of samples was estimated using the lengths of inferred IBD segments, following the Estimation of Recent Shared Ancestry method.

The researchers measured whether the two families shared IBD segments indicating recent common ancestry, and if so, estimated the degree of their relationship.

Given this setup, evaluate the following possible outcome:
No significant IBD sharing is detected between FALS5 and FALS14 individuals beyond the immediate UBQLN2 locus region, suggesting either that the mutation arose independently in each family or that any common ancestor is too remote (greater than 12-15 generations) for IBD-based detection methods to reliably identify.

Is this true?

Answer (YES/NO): NO